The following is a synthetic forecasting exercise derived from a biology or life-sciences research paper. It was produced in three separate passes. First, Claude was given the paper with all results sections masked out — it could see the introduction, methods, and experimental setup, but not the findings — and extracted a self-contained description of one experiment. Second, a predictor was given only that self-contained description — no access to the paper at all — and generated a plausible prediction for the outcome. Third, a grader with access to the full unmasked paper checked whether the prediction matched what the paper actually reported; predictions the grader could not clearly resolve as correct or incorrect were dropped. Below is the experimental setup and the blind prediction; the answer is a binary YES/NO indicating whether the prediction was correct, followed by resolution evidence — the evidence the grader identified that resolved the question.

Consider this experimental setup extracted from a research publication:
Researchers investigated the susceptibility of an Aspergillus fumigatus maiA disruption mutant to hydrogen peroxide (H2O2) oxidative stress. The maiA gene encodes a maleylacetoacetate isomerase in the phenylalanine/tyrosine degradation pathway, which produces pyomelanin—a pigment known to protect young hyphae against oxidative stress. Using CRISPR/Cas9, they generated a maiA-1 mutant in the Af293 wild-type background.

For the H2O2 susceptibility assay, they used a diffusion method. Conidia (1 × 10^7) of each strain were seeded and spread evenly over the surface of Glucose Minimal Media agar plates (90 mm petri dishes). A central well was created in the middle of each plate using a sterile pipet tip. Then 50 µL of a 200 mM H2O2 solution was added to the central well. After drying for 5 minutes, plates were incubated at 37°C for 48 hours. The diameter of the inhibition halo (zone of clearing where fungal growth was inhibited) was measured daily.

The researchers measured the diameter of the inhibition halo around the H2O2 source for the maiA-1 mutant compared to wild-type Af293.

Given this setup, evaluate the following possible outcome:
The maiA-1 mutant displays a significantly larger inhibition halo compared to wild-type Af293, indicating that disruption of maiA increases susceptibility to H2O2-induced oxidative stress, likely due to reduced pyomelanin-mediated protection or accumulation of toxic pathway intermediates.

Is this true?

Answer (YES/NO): NO